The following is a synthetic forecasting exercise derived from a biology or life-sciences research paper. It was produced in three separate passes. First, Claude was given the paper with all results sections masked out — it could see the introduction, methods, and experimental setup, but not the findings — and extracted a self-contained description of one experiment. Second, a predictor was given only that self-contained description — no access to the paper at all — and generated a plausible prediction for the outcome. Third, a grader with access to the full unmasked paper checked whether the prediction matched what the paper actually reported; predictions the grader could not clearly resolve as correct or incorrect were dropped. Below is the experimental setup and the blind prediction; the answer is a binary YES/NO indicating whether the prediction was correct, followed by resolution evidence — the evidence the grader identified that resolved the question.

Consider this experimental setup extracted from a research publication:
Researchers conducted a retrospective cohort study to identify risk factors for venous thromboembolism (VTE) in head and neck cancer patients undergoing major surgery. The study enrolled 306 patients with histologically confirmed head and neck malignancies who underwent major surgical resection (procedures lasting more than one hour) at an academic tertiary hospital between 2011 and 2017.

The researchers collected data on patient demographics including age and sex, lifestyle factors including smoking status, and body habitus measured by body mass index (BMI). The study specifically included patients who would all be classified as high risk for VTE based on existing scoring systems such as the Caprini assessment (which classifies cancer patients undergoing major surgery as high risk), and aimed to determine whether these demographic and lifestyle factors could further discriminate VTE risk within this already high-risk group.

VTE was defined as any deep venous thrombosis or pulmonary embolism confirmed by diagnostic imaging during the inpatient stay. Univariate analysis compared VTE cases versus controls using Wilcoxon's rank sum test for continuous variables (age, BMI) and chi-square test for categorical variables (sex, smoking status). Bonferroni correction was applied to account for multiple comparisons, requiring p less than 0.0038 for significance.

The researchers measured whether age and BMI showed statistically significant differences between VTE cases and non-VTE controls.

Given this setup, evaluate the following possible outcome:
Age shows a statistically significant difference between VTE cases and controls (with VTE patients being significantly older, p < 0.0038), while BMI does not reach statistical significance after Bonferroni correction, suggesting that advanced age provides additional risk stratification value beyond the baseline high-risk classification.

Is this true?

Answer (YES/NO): NO